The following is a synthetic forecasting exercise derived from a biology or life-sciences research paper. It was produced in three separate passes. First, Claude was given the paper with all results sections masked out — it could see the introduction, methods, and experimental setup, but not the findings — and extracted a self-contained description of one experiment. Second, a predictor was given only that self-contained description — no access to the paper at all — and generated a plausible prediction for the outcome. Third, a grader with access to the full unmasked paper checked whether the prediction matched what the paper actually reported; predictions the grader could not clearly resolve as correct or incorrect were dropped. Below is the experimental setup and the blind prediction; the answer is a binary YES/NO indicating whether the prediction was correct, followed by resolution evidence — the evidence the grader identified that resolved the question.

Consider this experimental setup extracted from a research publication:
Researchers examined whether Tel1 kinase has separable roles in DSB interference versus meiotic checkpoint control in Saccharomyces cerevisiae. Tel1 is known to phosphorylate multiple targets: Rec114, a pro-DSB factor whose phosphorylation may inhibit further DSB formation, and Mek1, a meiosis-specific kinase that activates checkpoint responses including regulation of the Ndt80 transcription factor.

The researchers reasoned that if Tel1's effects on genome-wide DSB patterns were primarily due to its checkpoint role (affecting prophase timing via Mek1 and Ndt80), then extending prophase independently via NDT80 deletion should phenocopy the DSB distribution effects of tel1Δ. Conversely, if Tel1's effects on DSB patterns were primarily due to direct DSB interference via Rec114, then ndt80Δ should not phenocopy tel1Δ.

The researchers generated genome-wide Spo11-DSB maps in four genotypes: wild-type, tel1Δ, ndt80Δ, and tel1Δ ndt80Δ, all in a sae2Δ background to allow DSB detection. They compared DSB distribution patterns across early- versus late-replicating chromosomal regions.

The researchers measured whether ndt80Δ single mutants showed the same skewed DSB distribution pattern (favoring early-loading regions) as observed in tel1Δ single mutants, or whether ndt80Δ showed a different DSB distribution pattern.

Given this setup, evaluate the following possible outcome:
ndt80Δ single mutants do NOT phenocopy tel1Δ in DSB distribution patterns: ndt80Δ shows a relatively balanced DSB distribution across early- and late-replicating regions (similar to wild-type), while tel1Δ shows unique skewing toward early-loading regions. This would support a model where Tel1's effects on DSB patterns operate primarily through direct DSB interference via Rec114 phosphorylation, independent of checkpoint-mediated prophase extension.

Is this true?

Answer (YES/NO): YES